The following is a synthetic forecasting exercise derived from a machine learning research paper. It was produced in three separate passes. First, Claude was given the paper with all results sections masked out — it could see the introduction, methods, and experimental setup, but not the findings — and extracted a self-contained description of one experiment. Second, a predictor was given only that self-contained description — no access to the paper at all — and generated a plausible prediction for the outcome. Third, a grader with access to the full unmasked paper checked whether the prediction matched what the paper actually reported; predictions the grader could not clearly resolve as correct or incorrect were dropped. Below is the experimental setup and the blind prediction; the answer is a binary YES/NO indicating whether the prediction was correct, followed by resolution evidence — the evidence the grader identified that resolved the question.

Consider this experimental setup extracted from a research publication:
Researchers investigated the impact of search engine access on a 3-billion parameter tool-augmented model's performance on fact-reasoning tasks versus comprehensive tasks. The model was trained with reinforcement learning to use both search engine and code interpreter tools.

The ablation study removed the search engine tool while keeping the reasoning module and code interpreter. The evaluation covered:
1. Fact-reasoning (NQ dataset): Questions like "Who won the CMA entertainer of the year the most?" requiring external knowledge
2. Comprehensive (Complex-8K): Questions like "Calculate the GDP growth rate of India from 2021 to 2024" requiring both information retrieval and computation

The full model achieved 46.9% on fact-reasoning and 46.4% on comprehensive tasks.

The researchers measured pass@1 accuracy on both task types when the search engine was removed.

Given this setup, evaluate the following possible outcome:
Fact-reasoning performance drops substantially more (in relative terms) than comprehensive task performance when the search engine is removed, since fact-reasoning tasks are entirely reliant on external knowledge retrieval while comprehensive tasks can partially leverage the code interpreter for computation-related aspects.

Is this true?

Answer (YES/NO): NO